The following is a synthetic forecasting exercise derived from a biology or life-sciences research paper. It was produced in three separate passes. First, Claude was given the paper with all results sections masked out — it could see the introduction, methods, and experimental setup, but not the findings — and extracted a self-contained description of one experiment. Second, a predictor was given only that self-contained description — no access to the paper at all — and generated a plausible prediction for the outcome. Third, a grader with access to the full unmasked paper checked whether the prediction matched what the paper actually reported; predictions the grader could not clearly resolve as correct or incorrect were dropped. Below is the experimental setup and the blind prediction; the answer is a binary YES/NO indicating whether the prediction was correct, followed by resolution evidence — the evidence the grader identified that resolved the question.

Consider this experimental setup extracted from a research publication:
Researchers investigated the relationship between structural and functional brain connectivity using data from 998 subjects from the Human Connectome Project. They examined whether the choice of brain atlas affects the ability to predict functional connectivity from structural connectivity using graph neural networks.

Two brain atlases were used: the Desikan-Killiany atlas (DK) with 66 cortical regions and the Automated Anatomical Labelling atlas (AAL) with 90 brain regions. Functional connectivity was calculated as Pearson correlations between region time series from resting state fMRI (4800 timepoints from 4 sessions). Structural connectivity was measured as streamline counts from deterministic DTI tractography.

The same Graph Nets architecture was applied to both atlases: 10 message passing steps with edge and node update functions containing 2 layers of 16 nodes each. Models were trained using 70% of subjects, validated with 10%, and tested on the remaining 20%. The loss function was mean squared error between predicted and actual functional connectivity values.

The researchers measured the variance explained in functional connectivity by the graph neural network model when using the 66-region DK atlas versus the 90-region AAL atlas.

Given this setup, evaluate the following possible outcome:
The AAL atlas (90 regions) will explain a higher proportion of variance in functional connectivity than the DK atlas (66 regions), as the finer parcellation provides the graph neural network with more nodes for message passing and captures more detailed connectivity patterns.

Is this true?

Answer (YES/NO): NO